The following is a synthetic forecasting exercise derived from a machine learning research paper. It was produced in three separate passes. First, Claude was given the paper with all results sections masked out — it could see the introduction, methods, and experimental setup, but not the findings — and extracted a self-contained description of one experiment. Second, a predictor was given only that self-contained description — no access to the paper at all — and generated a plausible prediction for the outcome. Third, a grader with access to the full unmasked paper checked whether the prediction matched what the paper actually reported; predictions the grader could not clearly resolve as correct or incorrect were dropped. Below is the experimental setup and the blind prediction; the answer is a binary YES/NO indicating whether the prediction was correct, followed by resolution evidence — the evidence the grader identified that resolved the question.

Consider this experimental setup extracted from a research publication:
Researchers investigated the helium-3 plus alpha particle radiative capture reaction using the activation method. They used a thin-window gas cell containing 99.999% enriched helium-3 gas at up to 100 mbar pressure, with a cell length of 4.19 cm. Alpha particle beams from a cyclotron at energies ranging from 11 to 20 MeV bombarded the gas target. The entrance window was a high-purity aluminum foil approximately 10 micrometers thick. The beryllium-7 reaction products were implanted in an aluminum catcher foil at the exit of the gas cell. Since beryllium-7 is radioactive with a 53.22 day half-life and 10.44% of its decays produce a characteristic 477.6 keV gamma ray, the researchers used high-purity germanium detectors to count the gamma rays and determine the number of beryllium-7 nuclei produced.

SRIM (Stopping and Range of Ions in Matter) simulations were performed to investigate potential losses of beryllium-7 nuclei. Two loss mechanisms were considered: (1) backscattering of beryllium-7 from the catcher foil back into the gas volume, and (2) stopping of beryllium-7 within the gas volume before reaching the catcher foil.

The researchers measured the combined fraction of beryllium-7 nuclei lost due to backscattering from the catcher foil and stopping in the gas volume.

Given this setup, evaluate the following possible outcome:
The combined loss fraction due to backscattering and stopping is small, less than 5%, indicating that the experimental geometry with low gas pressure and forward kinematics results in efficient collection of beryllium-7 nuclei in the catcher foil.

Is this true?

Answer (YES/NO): NO